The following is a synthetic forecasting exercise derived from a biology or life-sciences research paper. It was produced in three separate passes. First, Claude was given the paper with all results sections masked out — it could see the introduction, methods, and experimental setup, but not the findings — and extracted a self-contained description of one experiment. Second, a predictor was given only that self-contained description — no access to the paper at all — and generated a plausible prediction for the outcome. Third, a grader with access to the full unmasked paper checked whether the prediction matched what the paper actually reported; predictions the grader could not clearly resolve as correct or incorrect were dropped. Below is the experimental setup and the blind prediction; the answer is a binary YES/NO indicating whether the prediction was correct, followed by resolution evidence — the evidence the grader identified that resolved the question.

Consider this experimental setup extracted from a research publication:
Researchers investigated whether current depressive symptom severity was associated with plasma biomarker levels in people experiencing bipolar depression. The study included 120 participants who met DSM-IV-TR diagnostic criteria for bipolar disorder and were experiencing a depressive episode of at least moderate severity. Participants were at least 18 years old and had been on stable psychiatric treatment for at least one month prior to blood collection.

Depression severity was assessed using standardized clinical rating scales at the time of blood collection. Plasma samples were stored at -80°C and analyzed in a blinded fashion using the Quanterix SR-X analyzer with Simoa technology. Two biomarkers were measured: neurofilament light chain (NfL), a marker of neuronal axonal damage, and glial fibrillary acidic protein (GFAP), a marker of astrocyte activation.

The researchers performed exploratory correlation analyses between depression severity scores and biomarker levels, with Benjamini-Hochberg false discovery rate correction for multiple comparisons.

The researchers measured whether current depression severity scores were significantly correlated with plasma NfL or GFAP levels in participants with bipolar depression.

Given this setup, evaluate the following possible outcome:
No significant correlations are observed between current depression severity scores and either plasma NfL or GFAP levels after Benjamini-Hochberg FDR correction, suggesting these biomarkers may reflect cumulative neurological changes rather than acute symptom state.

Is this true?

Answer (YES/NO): YES